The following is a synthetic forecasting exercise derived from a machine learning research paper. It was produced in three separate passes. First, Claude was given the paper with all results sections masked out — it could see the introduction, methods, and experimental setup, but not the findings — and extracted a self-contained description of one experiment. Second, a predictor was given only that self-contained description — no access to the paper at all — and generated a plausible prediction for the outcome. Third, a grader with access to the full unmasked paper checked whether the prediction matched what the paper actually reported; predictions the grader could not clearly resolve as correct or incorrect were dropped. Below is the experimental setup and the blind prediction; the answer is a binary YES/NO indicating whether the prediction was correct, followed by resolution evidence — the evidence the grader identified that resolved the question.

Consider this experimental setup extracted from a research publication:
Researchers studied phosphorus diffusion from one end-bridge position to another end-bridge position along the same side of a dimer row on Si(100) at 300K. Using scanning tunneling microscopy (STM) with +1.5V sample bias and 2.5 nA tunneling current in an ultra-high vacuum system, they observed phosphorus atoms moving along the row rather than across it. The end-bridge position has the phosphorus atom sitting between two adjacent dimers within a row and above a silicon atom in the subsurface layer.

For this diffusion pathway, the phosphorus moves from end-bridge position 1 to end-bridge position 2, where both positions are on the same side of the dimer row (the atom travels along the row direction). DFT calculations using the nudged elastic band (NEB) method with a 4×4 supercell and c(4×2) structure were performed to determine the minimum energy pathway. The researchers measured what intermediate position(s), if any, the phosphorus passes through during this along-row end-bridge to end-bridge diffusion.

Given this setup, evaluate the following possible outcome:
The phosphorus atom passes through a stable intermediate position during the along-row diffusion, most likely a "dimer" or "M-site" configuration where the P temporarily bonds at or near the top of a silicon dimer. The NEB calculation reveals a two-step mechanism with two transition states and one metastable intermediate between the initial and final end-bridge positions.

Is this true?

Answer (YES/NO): YES